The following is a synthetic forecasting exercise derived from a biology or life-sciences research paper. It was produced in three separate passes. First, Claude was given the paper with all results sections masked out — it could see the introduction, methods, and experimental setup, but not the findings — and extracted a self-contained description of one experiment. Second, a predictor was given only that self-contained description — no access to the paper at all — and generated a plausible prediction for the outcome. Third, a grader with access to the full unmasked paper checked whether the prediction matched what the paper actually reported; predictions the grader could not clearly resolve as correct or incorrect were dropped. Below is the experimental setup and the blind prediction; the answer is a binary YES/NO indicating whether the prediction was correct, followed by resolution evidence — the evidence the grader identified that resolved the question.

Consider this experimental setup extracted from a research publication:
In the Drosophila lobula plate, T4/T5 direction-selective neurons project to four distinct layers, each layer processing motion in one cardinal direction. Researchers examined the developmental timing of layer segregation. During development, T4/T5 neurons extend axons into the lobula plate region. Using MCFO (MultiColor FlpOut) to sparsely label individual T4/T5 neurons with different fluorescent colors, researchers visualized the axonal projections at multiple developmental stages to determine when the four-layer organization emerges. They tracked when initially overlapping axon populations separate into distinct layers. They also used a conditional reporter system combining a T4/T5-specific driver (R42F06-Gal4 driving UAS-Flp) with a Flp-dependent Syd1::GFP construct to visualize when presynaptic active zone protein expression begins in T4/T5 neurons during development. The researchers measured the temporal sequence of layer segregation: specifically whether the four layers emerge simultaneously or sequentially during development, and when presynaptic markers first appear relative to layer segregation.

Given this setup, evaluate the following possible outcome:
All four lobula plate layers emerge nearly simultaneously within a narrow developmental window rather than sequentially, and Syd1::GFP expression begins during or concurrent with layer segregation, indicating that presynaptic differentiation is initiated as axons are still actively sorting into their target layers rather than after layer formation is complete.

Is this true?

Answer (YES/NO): NO